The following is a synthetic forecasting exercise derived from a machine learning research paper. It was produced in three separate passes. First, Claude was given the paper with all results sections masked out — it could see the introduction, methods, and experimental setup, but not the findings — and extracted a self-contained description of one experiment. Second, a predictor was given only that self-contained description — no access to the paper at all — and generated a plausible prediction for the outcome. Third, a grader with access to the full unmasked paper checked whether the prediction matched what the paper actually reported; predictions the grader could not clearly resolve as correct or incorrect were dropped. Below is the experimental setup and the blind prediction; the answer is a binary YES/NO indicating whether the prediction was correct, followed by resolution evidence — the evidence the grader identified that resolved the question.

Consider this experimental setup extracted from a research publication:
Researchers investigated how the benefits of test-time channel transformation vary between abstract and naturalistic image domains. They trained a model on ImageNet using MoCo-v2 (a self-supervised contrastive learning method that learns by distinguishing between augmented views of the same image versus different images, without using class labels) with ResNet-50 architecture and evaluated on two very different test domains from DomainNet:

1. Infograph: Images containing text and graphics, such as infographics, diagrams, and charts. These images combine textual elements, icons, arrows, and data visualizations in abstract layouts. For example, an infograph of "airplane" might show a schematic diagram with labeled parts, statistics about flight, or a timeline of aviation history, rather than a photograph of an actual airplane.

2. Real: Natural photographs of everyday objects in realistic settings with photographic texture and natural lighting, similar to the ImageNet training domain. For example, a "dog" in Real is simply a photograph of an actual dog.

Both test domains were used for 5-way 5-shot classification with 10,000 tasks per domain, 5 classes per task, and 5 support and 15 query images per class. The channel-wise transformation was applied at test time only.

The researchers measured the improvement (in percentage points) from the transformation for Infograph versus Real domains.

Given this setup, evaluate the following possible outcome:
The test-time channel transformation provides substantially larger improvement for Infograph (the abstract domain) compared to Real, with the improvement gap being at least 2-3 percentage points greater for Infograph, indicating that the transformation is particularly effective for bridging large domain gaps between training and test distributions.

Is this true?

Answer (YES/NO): YES